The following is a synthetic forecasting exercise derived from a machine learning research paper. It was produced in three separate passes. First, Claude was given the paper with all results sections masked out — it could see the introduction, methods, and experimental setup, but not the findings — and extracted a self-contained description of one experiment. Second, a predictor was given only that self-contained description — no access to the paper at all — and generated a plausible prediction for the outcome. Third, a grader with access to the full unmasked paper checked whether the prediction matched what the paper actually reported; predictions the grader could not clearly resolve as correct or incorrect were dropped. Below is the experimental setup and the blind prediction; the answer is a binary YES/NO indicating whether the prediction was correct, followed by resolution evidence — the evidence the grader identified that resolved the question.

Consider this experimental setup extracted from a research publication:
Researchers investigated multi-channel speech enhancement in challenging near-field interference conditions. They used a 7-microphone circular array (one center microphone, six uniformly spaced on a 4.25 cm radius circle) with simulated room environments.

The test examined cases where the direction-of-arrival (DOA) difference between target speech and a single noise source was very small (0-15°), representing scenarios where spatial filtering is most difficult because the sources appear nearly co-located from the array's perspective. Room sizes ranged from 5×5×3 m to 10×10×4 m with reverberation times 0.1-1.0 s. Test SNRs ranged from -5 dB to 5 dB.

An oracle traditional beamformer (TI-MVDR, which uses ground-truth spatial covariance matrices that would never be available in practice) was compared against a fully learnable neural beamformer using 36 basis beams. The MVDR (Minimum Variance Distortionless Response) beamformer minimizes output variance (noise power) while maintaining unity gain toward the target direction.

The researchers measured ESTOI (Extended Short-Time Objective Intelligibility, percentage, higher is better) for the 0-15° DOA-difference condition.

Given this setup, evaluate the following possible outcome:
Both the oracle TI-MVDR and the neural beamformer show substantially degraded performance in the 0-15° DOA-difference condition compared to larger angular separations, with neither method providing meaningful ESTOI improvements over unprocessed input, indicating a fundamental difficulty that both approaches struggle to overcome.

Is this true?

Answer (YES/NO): NO